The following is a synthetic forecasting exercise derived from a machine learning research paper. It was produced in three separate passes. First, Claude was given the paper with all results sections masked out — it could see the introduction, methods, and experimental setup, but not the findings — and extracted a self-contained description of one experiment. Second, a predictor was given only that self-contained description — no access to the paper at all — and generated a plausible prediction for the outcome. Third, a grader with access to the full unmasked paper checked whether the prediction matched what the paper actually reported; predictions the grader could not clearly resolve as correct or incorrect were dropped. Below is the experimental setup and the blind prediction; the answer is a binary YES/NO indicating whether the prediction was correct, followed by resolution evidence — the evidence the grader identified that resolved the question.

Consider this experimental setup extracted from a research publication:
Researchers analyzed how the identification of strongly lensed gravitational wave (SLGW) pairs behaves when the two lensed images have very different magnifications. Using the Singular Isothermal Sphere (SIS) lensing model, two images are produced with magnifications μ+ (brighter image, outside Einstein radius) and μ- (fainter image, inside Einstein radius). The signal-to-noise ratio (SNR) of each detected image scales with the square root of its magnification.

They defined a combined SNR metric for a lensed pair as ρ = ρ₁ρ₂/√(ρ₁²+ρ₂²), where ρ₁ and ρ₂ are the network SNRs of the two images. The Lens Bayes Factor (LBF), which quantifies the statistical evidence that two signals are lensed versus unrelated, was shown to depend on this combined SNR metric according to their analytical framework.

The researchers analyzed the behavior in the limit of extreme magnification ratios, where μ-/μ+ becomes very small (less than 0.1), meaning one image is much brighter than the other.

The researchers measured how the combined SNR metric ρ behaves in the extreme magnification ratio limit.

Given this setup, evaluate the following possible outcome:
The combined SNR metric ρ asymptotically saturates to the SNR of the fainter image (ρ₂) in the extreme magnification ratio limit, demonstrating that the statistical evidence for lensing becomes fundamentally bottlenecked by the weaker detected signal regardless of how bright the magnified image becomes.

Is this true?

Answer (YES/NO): NO